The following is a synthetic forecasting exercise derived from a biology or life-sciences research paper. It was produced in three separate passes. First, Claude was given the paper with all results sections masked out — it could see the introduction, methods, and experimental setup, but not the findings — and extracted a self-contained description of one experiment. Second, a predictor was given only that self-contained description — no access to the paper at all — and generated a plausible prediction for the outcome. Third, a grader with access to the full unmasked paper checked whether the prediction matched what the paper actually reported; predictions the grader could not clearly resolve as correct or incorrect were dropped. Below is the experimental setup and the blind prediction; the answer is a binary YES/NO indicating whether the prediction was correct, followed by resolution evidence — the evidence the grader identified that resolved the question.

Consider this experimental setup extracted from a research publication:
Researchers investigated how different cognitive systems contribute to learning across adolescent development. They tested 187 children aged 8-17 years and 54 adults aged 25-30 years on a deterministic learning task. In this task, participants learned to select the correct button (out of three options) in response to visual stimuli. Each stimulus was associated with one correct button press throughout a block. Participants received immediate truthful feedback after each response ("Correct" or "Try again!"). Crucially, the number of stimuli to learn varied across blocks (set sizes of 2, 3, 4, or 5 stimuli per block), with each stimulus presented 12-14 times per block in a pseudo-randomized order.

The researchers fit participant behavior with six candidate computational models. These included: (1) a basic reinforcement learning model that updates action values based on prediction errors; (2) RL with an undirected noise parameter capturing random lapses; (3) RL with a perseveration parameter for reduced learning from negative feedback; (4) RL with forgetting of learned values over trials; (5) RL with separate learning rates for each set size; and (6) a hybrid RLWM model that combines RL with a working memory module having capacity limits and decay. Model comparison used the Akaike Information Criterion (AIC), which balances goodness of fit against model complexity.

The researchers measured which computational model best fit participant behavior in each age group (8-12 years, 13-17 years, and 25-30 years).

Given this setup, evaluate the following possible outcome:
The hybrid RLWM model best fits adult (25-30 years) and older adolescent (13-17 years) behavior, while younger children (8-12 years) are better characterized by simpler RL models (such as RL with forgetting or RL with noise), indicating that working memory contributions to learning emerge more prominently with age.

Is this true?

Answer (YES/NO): NO